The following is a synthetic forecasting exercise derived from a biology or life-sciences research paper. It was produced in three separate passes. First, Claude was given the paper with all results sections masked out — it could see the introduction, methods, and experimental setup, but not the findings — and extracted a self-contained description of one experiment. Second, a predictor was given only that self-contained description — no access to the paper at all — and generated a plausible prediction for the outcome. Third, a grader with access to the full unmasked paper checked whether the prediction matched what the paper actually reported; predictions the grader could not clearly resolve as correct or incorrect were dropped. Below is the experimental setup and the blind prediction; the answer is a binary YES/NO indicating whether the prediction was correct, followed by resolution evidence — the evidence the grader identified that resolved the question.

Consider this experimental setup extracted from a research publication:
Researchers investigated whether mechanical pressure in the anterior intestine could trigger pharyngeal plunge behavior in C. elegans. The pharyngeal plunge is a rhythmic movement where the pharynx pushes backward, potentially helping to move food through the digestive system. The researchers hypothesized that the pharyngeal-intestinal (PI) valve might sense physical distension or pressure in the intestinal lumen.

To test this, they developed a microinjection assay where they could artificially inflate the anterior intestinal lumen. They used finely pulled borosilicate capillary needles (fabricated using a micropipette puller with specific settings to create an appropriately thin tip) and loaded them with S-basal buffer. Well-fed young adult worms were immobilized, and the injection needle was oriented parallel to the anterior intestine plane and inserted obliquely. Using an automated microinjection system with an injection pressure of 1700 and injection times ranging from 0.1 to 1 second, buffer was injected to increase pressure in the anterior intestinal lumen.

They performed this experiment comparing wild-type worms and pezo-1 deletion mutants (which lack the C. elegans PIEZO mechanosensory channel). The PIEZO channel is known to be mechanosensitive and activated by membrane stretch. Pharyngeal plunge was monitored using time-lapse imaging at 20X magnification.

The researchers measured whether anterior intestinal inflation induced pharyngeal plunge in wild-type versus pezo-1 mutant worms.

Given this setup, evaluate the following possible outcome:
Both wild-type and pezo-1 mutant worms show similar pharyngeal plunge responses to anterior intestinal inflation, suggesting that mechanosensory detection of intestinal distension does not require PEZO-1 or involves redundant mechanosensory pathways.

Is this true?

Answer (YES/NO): NO